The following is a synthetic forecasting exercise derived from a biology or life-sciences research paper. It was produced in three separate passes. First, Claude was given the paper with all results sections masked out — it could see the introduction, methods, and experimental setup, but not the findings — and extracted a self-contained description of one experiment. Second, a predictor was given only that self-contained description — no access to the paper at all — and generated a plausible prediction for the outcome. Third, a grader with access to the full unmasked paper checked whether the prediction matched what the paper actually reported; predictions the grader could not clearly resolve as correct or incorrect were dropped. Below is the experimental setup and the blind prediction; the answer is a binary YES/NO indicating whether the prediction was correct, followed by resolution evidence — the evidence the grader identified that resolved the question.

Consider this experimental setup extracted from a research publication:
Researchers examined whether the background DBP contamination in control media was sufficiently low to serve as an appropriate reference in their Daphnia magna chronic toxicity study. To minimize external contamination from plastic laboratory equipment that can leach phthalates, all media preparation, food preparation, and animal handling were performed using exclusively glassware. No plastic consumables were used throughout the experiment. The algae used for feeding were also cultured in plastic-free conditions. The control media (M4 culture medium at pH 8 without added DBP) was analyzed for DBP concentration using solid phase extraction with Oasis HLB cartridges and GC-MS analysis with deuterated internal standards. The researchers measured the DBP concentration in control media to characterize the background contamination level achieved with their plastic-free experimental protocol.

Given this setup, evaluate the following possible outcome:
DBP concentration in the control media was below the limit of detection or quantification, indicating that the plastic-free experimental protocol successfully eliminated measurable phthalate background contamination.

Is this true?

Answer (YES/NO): NO